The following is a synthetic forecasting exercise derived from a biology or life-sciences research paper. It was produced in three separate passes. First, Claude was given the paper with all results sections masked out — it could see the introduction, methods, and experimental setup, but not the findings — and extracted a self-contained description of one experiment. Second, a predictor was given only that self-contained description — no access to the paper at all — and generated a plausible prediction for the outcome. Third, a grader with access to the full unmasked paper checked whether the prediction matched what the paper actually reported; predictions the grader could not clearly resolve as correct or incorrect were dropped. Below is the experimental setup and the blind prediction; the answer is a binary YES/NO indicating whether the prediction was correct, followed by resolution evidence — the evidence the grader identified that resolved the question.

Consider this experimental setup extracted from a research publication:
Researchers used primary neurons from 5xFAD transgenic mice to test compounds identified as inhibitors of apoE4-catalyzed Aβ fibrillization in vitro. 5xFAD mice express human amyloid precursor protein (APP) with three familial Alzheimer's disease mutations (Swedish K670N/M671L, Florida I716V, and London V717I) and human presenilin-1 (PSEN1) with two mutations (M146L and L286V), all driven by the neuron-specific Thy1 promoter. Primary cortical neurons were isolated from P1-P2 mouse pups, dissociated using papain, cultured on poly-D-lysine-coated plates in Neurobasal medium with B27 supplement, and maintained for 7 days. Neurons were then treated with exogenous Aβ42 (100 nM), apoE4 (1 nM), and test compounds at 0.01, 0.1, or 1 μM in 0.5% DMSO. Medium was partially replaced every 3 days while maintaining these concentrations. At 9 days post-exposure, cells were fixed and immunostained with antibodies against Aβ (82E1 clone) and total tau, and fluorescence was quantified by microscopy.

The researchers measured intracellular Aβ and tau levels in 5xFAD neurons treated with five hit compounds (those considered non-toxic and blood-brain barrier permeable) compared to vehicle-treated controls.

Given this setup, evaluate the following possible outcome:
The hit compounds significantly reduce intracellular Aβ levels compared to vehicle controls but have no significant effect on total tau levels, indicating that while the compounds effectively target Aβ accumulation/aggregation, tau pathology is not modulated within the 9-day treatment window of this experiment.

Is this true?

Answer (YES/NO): NO